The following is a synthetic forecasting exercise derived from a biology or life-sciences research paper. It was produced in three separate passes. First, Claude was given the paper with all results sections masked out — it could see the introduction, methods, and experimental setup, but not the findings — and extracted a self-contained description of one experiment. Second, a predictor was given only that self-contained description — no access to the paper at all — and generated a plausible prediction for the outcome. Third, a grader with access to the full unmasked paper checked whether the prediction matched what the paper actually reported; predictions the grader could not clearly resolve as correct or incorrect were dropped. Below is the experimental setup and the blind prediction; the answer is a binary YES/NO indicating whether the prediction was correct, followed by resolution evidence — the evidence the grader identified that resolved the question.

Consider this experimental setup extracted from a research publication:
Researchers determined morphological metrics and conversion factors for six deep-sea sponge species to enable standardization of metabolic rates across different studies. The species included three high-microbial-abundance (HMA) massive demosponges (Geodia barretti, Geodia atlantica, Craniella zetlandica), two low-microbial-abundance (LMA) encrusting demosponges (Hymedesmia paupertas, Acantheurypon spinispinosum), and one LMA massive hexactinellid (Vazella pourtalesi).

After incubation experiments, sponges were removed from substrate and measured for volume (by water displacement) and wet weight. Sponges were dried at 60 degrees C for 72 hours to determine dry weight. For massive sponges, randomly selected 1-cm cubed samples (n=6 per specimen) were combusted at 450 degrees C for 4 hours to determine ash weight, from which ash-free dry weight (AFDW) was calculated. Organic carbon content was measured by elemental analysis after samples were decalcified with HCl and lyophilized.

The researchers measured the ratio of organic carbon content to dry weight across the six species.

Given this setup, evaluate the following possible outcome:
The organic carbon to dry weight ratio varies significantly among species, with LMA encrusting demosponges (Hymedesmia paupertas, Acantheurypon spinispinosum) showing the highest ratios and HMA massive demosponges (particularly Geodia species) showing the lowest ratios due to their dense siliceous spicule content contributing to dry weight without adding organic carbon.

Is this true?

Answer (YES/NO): NO